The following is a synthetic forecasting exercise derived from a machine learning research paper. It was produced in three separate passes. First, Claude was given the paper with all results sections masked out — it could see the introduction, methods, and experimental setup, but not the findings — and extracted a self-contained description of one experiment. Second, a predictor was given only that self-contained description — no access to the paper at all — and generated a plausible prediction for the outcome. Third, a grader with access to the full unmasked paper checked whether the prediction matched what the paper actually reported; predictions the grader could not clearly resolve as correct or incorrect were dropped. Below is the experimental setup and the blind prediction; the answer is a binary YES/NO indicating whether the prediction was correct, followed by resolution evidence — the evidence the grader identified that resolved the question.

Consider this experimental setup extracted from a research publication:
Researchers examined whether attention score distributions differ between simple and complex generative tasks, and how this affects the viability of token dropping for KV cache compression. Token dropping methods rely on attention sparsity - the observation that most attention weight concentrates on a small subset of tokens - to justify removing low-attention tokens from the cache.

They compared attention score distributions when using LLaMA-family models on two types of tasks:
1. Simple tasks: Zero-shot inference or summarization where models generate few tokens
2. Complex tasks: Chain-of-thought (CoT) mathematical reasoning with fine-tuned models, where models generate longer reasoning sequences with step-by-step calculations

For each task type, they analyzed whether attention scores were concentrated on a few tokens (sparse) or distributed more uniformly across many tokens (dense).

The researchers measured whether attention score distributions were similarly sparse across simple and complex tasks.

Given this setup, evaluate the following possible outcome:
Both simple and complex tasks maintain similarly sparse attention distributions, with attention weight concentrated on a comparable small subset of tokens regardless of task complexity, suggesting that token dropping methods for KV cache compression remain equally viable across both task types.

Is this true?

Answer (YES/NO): NO